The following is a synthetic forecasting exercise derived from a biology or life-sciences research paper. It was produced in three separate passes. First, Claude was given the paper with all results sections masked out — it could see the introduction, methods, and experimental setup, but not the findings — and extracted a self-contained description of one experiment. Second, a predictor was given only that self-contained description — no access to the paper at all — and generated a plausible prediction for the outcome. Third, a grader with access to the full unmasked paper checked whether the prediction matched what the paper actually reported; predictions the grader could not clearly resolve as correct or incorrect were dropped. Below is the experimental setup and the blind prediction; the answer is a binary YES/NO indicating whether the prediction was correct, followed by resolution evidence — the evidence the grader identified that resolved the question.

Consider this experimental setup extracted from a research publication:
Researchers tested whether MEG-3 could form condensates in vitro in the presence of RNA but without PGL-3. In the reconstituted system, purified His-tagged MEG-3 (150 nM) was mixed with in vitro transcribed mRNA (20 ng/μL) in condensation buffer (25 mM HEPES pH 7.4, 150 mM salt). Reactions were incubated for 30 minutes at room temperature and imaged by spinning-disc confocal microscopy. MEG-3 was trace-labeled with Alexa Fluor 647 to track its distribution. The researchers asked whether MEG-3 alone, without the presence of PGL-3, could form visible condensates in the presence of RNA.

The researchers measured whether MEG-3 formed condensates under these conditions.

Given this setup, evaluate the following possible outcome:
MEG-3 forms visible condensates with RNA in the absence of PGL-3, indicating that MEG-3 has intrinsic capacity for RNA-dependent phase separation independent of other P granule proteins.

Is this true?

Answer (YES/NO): YES